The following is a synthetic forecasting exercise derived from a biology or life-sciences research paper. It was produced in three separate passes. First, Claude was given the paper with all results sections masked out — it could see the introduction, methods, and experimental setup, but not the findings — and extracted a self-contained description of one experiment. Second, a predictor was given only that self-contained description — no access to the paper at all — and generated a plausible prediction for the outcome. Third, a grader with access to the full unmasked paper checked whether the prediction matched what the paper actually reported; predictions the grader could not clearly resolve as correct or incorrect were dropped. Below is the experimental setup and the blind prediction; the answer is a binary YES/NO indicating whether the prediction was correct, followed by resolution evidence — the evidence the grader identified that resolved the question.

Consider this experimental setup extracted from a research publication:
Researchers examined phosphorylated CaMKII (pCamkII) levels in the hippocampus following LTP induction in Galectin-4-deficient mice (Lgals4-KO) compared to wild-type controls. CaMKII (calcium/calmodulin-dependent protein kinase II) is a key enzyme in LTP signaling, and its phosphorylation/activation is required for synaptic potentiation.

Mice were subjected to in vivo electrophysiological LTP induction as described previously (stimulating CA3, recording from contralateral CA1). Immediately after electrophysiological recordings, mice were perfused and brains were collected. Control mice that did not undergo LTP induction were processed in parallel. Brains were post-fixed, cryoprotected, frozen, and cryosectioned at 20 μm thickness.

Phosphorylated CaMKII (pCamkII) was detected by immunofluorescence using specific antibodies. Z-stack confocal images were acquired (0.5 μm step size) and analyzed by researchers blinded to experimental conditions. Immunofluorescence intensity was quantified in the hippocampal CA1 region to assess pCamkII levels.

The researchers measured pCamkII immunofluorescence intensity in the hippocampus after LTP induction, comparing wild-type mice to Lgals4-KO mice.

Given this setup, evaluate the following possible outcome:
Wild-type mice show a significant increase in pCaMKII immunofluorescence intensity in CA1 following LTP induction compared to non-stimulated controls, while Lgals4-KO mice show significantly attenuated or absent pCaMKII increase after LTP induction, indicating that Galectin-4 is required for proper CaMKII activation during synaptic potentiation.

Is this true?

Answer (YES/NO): YES